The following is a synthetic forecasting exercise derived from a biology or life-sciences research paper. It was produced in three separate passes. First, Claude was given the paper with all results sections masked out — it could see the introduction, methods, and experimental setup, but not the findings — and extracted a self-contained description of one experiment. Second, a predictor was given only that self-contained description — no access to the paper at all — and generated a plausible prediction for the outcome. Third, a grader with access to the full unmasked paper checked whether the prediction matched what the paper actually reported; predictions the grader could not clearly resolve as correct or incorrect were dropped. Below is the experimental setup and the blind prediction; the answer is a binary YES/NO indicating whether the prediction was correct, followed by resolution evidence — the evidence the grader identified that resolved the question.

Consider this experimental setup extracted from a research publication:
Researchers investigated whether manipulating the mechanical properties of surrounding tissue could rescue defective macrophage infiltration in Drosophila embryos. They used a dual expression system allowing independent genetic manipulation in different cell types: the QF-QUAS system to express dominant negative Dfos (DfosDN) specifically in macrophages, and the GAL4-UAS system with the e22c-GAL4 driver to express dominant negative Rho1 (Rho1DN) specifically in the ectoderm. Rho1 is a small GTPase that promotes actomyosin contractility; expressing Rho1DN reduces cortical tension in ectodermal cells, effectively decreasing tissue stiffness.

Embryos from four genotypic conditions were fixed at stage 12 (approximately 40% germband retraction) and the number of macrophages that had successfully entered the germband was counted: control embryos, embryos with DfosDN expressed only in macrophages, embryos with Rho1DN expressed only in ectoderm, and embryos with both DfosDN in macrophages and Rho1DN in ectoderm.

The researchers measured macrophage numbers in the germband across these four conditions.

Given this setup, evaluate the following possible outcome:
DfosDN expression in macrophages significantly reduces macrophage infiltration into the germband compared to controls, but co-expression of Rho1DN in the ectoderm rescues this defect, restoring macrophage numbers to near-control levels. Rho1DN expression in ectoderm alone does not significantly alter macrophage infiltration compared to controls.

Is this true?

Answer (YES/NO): YES